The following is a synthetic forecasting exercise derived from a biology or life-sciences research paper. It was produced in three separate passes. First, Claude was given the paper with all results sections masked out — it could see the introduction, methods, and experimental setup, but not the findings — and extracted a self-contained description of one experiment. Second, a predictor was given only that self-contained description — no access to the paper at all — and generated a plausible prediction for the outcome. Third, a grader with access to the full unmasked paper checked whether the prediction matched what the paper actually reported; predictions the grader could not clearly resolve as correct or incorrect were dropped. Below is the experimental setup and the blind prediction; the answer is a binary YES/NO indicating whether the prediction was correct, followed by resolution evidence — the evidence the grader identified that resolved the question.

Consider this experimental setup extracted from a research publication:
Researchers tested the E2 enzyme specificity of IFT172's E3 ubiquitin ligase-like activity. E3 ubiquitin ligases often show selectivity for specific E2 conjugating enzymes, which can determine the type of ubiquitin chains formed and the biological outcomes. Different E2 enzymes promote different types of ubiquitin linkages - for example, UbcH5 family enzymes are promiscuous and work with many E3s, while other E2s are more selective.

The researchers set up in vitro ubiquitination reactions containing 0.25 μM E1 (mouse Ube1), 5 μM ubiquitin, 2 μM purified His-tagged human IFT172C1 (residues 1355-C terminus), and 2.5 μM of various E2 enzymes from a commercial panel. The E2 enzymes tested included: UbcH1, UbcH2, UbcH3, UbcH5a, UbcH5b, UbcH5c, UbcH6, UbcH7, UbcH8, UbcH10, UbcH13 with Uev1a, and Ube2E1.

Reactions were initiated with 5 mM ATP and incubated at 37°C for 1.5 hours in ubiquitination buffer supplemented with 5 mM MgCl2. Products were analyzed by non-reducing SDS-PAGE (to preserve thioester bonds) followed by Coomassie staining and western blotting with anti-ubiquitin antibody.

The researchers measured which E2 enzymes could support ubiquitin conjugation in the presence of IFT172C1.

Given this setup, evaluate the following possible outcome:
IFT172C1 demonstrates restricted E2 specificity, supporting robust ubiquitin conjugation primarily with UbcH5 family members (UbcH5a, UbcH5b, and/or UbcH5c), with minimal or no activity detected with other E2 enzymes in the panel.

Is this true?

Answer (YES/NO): YES